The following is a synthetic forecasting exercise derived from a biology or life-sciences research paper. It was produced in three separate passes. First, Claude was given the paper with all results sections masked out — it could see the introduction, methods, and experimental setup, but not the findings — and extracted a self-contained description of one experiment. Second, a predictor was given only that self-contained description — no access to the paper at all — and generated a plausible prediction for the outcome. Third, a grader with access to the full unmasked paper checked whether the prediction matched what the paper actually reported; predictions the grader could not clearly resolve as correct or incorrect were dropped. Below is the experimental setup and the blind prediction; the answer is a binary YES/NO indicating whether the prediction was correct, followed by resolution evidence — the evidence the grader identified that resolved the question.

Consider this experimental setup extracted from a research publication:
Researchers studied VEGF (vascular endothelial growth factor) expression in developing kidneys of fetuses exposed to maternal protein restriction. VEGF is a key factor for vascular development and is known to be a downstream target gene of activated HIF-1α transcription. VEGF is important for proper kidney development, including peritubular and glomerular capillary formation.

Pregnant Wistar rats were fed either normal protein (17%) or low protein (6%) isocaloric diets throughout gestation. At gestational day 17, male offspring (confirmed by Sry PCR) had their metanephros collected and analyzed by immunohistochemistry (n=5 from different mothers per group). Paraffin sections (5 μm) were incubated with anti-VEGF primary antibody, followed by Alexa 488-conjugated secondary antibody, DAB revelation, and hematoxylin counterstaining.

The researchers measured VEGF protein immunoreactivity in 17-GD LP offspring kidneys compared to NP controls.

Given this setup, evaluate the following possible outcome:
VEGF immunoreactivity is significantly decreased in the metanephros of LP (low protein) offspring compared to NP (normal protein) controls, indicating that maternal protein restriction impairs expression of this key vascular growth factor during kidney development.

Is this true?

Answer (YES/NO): NO